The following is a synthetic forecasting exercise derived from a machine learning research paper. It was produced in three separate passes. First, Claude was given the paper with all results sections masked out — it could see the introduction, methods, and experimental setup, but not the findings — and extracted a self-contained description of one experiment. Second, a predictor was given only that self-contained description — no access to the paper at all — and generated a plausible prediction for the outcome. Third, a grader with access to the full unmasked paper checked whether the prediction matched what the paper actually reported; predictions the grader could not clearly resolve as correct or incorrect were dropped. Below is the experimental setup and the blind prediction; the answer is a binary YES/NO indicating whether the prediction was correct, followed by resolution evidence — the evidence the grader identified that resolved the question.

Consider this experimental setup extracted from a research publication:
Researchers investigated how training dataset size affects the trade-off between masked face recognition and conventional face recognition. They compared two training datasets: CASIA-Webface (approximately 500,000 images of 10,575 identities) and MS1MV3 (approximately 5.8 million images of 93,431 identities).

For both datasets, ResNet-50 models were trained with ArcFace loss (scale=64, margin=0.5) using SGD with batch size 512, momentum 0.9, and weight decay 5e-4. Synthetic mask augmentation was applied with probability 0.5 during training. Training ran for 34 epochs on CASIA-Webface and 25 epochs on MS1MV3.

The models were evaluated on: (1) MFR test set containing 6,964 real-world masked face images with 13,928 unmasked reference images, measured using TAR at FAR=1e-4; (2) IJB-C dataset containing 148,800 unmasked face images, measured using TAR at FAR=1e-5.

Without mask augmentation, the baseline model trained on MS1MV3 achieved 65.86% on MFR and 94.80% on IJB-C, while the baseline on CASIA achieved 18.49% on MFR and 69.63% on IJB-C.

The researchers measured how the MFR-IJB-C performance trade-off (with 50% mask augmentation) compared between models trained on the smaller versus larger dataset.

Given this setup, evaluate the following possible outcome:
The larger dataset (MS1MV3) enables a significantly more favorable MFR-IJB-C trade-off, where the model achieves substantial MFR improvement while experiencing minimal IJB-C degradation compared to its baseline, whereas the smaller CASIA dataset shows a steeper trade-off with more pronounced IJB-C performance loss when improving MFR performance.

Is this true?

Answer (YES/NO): YES